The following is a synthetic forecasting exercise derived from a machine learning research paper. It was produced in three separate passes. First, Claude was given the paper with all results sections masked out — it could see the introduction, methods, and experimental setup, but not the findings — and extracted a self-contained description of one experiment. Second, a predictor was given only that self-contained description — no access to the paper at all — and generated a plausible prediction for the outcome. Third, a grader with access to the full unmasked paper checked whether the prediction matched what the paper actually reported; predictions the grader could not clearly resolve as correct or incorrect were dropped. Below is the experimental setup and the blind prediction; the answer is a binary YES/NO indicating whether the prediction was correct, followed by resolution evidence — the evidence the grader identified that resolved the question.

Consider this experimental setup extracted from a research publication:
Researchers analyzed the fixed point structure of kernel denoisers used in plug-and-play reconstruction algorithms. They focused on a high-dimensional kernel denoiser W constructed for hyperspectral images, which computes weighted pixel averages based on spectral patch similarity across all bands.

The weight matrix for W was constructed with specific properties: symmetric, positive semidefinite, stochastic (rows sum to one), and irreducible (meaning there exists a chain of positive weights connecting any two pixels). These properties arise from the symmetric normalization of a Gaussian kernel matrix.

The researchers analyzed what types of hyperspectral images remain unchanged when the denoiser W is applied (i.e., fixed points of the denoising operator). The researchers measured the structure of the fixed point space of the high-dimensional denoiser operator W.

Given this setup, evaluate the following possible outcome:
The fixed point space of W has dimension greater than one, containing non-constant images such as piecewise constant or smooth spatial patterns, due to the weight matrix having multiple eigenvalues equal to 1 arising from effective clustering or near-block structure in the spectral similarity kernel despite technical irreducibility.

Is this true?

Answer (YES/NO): NO